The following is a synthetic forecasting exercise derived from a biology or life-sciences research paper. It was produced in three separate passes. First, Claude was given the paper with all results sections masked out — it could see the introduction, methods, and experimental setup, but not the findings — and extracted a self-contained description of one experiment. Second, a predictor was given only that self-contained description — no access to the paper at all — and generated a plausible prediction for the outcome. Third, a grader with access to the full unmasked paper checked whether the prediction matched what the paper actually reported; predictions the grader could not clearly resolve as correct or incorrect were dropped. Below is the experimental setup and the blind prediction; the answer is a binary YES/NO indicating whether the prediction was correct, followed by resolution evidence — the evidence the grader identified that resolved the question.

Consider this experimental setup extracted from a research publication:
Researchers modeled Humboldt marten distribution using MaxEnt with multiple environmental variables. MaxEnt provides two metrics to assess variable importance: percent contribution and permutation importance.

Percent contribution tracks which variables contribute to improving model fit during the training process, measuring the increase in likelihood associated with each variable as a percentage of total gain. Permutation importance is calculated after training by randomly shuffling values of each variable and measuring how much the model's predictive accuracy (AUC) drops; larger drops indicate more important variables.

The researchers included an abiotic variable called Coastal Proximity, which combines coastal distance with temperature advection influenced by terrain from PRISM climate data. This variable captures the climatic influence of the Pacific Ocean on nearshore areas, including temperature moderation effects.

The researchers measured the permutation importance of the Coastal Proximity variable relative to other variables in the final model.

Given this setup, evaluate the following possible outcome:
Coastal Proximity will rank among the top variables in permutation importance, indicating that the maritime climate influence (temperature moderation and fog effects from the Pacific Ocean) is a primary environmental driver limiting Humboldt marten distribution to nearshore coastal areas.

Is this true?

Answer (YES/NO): NO